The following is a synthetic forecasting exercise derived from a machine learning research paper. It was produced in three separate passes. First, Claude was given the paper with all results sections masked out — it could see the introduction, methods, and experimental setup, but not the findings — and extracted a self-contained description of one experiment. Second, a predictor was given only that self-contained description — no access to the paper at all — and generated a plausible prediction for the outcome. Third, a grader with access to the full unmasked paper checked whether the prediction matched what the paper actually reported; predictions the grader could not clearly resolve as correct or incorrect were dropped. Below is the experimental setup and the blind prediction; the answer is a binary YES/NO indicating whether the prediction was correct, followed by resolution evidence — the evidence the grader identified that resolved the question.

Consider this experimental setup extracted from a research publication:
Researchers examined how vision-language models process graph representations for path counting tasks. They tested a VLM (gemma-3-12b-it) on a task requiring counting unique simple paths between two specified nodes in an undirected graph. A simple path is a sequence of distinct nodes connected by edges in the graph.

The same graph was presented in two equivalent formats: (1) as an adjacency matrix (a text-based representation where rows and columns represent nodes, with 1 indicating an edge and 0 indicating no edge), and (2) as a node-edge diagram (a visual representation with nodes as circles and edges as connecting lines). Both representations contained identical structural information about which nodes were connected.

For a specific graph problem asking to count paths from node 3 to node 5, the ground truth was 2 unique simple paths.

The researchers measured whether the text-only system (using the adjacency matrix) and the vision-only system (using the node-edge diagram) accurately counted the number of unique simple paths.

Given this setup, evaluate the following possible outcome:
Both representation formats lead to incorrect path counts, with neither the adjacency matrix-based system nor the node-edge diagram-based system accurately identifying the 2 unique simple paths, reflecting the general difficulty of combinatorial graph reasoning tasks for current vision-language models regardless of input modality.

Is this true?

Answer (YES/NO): NO